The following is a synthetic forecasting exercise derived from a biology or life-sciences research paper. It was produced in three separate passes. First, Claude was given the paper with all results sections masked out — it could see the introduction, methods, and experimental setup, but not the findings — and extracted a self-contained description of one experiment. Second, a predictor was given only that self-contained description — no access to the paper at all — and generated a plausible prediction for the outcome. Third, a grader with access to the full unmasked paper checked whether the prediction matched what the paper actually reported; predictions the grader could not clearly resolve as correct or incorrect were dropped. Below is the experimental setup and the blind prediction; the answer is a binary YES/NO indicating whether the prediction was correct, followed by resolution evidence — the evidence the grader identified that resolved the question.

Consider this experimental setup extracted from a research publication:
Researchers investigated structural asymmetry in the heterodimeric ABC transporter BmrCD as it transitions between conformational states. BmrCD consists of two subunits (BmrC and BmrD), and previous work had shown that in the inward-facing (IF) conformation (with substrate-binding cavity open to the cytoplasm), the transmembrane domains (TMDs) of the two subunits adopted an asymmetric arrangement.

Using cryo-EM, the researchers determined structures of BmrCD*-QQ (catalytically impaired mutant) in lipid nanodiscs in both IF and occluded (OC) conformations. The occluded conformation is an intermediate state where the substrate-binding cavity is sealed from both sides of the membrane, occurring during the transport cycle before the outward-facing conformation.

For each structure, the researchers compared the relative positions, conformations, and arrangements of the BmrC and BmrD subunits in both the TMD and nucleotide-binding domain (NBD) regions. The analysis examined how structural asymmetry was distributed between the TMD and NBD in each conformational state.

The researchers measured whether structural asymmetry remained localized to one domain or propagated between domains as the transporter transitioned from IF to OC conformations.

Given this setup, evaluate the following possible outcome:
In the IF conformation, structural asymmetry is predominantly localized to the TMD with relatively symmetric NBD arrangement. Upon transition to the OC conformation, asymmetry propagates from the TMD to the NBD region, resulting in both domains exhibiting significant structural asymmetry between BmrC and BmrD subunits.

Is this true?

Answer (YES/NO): YES